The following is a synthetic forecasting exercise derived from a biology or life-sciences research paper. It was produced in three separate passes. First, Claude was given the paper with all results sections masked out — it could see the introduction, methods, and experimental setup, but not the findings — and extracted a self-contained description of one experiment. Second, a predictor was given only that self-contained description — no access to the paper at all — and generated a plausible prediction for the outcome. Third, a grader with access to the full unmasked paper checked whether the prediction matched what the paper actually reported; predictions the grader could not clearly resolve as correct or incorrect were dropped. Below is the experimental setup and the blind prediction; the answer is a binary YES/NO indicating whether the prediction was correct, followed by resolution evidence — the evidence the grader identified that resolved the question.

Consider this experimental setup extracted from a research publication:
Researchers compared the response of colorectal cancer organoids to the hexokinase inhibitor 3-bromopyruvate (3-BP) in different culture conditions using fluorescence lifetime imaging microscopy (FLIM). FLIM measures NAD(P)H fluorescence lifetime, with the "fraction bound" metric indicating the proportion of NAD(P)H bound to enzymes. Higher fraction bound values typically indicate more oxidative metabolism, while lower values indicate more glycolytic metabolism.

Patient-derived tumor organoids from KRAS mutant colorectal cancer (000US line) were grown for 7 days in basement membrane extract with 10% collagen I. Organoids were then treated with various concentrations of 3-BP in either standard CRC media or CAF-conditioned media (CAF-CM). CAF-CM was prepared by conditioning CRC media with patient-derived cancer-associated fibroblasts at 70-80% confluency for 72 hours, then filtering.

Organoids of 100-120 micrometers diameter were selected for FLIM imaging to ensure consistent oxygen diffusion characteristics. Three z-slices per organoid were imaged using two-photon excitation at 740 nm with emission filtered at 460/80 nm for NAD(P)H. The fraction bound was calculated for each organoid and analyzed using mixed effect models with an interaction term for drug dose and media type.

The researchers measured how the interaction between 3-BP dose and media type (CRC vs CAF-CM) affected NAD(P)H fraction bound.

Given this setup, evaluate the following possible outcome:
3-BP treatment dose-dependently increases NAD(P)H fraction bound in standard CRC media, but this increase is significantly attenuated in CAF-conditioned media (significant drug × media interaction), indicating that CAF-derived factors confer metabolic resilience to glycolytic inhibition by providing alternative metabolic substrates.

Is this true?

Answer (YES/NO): NO